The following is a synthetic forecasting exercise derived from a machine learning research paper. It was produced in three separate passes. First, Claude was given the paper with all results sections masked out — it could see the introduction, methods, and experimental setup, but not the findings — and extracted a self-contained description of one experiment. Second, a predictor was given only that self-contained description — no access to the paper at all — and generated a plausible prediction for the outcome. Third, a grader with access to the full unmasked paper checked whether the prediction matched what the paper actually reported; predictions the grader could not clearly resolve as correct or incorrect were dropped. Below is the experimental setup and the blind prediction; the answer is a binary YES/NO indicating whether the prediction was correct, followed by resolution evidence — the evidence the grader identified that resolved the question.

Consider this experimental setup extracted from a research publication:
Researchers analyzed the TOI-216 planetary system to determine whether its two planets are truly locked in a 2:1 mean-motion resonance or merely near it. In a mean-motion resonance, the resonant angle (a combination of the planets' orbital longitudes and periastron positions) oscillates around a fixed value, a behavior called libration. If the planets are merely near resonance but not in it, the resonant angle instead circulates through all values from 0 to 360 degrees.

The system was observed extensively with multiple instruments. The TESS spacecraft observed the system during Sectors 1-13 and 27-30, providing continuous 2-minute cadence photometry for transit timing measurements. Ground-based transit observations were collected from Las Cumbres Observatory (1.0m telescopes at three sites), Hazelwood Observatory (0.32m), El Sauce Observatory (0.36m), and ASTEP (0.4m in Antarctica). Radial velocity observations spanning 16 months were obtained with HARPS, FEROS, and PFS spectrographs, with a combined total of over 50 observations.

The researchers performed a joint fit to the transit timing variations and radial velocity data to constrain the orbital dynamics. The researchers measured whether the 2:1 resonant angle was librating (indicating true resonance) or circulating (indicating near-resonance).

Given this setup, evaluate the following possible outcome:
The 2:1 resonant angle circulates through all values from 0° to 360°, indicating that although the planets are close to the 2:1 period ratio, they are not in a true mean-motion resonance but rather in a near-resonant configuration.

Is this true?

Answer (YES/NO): NO